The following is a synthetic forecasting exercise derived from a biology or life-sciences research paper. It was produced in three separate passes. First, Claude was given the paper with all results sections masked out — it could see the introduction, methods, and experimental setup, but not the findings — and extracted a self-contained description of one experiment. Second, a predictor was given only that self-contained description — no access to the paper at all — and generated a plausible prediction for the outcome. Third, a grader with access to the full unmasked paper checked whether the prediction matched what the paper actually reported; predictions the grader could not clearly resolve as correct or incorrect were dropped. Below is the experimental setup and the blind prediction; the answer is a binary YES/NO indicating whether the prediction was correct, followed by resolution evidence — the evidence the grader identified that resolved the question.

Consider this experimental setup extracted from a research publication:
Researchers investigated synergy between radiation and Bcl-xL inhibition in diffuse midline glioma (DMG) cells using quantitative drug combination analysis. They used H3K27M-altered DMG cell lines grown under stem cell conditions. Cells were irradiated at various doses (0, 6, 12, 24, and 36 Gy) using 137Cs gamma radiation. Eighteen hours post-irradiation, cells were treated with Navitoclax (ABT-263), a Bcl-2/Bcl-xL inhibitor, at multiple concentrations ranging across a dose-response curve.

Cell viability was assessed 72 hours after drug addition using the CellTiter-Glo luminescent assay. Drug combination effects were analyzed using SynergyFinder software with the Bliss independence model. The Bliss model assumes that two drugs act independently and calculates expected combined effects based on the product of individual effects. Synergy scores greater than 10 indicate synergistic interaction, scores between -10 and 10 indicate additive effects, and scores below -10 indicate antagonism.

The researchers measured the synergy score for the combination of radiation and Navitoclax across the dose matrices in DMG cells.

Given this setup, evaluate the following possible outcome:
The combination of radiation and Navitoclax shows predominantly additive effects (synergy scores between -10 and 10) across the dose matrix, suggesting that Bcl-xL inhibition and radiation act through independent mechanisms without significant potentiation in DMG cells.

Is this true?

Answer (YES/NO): NO